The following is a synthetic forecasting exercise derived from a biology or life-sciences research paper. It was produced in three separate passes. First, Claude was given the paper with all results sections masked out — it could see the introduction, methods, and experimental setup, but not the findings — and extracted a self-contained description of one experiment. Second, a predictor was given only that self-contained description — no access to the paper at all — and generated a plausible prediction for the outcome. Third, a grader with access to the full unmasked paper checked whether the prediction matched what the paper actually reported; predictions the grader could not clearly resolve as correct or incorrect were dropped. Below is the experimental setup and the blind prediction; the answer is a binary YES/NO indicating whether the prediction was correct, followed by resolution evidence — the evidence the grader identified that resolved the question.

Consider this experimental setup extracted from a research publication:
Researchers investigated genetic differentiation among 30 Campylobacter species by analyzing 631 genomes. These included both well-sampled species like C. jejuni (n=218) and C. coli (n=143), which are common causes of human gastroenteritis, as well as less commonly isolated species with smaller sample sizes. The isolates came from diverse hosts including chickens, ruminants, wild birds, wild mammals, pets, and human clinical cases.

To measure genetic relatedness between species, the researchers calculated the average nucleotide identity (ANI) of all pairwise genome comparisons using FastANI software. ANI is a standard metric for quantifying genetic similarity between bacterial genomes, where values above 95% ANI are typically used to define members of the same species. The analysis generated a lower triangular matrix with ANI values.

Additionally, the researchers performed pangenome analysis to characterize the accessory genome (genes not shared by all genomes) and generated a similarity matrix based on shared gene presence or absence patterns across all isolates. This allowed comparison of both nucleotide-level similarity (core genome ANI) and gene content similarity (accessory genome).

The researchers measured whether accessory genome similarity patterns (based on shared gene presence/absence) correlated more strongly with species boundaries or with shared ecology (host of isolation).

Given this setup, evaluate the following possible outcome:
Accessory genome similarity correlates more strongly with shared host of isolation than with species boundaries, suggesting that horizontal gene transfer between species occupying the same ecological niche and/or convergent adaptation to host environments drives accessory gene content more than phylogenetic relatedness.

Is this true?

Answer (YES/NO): NO